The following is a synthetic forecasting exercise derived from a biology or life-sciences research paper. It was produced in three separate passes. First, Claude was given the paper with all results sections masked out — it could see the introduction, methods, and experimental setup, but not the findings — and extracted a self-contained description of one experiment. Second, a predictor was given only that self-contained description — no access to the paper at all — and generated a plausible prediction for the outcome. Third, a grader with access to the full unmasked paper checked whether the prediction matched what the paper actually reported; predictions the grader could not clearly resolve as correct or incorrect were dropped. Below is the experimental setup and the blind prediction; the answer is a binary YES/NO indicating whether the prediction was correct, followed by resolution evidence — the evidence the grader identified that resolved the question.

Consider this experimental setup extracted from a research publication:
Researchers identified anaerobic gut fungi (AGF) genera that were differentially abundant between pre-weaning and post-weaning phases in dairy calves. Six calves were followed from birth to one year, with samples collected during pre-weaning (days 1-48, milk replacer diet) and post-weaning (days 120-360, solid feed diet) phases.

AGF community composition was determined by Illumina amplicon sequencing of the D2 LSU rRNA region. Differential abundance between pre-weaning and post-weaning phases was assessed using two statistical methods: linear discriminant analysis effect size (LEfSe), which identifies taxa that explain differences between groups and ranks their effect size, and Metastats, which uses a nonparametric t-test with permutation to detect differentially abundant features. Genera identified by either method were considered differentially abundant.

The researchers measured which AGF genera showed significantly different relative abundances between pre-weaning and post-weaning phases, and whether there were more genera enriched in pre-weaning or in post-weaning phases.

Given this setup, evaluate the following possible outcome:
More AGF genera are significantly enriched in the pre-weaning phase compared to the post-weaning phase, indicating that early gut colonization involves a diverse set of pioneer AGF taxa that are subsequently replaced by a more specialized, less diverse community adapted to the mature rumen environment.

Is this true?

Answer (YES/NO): YES